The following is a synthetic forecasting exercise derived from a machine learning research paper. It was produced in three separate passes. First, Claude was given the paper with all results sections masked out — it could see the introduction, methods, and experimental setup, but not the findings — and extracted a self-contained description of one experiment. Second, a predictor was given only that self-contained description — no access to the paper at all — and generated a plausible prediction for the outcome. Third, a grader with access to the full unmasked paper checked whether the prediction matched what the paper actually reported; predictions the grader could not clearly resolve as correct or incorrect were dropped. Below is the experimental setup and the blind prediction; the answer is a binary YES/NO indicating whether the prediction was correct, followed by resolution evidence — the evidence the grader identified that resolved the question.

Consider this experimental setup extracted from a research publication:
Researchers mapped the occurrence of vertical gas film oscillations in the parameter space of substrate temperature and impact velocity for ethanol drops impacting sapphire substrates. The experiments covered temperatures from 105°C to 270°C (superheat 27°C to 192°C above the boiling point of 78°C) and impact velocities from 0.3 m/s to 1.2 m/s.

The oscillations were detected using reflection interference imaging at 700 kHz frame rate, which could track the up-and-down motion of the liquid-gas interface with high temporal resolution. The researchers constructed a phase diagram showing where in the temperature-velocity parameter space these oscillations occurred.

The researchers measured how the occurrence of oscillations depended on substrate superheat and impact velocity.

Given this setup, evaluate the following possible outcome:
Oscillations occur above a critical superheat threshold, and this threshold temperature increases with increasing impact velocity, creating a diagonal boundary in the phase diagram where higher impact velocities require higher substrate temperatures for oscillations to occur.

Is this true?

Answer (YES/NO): NO